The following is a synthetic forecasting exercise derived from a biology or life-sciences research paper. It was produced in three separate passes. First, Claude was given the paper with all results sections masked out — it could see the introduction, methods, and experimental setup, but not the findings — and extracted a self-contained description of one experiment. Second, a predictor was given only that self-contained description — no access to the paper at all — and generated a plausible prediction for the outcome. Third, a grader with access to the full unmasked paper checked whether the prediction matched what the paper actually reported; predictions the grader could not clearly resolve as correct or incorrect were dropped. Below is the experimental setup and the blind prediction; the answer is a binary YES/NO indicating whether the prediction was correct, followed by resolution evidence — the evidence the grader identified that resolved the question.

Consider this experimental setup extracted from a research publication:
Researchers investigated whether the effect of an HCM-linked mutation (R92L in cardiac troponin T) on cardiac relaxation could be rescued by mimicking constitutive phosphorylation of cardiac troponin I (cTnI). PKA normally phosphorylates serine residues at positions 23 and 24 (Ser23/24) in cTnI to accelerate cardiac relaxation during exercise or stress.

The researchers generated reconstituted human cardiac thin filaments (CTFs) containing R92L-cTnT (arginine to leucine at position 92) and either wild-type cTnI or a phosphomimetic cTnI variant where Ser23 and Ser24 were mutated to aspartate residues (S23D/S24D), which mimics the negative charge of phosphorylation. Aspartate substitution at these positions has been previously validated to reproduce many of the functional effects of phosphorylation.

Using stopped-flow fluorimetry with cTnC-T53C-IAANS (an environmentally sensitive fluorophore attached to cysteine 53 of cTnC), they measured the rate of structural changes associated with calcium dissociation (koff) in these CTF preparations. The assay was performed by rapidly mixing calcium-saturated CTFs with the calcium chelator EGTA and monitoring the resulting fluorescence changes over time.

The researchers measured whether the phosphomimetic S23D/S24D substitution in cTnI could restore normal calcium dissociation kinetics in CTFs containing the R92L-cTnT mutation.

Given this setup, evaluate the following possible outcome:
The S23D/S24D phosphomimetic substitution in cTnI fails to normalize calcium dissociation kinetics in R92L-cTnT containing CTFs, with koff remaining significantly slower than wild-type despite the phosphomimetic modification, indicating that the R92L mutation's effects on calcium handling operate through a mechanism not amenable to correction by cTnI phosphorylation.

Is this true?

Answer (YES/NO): NO